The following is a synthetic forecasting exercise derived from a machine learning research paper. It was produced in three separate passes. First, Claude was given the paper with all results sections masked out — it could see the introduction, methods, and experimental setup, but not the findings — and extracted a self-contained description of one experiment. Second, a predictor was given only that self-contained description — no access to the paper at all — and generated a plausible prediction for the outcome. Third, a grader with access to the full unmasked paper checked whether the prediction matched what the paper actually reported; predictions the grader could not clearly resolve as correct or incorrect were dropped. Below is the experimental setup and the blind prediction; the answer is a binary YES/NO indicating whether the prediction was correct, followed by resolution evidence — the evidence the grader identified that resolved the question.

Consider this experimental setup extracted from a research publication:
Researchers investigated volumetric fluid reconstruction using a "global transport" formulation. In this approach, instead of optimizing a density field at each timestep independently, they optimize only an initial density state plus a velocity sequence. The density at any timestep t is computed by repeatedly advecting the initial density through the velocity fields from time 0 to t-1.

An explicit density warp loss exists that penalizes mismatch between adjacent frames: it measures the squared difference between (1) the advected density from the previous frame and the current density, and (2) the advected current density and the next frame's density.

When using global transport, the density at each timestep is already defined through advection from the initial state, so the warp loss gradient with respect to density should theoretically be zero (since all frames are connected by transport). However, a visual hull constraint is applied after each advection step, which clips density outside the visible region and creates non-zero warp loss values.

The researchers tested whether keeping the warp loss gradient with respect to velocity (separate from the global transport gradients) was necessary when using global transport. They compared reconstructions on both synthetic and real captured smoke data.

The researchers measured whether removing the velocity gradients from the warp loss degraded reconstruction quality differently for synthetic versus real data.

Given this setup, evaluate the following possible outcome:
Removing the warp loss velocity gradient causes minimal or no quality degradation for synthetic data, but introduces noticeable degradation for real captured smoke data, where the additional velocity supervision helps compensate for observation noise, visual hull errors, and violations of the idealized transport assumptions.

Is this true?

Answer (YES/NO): YES